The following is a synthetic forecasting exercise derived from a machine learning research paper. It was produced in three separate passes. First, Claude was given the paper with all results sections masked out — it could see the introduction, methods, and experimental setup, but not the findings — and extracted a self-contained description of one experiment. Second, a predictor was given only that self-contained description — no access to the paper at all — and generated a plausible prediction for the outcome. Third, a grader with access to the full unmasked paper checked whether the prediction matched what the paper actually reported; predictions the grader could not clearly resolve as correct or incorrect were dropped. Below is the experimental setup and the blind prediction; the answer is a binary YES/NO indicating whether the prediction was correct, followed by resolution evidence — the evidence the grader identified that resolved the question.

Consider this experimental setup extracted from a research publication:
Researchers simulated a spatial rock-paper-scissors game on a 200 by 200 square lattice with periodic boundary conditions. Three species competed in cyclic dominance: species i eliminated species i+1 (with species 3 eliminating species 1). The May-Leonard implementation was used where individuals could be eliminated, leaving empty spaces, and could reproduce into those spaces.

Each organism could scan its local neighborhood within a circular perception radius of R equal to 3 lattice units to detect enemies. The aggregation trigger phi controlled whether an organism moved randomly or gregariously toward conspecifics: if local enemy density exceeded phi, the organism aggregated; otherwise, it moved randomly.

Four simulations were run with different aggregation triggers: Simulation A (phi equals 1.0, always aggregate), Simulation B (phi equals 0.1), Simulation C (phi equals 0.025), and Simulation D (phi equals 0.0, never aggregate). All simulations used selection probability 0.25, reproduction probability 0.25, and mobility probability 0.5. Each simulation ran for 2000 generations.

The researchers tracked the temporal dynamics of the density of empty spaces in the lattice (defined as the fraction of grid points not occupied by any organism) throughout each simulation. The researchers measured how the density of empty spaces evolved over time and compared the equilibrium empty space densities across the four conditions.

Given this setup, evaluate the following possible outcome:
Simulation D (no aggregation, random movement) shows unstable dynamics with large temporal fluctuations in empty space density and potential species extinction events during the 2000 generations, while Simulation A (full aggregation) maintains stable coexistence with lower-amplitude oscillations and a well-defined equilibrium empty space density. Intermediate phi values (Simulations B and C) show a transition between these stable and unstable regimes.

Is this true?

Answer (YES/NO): NO